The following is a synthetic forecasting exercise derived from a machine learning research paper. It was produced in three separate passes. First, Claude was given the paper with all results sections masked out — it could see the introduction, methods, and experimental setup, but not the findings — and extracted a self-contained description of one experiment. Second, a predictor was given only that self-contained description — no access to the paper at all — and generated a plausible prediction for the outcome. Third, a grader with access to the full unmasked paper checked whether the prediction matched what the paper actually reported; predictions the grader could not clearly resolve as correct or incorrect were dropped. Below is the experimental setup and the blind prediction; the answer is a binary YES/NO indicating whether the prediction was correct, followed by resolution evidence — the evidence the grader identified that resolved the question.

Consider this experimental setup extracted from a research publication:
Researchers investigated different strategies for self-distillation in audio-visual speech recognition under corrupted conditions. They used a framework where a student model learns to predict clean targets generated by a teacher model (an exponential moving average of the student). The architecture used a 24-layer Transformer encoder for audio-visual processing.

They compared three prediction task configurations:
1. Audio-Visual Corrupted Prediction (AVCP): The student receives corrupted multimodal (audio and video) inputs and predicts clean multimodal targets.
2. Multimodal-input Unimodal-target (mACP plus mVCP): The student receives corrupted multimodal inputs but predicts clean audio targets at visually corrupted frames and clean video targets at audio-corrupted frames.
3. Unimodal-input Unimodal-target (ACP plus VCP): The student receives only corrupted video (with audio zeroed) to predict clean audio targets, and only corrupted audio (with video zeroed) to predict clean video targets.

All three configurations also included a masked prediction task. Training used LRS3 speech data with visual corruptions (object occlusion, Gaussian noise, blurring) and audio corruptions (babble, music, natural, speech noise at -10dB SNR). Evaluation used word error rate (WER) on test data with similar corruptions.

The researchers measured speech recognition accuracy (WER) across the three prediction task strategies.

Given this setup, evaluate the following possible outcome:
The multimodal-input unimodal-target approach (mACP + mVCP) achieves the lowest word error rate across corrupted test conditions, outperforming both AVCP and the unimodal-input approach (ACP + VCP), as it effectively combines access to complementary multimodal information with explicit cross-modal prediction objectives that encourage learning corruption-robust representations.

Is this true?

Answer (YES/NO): NO